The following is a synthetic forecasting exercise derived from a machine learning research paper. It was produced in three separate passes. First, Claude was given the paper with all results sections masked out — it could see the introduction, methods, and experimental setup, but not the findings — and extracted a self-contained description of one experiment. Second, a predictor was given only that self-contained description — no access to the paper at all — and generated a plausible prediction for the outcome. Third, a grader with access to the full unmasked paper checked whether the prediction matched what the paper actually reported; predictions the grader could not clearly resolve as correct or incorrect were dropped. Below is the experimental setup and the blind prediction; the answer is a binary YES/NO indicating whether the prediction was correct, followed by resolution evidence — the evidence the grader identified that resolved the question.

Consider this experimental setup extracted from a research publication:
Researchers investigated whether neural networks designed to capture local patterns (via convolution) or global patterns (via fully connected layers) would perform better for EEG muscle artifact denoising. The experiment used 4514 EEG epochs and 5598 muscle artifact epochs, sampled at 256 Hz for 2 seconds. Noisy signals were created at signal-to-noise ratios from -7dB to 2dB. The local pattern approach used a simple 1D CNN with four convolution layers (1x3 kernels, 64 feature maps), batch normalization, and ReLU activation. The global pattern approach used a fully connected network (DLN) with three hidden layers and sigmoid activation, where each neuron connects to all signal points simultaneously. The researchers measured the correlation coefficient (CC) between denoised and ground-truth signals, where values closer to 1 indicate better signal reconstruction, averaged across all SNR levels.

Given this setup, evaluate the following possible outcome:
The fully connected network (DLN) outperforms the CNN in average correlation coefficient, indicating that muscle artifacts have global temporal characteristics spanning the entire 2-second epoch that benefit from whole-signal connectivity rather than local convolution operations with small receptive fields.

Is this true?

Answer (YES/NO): NO